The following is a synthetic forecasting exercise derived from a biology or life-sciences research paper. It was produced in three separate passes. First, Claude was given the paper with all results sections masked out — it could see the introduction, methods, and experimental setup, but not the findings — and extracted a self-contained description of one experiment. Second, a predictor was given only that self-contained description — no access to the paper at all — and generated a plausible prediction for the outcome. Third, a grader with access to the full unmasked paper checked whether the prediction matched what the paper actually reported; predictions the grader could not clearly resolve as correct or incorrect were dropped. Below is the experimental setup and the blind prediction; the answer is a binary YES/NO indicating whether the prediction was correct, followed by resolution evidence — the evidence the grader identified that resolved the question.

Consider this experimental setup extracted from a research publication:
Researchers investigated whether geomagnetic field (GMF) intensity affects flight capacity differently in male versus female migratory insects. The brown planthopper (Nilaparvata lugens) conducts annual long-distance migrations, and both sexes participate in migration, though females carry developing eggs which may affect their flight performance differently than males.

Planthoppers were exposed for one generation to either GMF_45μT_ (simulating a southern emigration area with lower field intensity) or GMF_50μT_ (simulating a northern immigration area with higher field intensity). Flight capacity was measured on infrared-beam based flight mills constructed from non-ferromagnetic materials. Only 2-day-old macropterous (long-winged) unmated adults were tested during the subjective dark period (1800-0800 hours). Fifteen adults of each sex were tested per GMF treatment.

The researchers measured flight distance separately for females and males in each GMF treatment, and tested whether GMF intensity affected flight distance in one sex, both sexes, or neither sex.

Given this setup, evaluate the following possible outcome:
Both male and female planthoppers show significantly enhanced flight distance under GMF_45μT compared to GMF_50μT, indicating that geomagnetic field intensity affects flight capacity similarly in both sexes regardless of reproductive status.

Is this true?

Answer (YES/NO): NO